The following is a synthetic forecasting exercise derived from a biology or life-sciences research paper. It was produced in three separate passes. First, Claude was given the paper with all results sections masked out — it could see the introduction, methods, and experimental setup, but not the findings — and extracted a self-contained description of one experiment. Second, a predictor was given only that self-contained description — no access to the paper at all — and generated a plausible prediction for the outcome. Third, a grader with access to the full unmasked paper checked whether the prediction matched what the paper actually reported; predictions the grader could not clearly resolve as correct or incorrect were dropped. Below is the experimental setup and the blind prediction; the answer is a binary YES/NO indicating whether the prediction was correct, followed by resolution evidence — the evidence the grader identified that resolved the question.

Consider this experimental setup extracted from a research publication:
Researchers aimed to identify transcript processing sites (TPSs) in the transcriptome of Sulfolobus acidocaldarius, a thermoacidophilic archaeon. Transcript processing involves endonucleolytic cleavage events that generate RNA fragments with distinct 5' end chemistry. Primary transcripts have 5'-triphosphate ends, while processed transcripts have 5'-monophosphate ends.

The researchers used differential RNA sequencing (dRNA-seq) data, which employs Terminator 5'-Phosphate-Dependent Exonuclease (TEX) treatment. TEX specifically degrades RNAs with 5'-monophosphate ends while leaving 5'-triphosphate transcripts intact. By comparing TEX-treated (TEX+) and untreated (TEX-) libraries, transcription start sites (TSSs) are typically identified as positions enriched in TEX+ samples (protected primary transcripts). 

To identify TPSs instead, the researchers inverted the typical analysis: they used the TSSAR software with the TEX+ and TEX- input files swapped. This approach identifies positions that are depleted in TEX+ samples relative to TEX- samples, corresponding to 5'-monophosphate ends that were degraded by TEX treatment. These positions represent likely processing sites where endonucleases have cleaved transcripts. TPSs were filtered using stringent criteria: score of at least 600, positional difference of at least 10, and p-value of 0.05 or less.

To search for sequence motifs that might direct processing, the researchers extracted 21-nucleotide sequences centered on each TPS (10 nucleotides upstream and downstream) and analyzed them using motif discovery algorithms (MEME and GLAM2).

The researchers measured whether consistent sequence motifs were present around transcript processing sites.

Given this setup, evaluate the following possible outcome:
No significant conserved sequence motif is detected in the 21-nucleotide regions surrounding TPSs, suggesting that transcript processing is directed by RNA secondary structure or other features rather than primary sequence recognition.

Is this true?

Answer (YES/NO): NO